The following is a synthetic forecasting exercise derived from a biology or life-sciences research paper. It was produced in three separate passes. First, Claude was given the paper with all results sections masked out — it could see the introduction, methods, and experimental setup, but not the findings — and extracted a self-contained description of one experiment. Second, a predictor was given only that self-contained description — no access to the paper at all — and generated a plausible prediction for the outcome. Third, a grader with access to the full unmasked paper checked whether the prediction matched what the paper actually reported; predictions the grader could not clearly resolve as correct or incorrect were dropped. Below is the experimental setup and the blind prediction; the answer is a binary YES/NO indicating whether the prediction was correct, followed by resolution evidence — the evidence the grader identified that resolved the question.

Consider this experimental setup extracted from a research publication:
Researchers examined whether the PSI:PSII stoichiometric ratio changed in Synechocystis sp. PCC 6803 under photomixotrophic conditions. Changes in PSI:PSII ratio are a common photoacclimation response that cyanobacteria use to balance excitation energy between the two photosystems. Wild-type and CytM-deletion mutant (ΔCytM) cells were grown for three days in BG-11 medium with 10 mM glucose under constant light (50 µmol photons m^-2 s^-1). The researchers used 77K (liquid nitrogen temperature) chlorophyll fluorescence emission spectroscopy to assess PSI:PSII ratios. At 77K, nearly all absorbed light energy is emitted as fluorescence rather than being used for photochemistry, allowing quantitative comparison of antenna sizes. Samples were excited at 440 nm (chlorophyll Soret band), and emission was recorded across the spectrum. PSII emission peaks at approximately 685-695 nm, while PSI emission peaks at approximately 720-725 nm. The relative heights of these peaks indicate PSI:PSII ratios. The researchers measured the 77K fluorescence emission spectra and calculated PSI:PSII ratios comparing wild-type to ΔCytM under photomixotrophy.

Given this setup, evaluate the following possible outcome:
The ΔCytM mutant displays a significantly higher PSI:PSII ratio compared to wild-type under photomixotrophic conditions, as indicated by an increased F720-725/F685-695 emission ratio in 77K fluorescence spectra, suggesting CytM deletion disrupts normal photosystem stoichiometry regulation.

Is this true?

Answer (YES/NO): NO